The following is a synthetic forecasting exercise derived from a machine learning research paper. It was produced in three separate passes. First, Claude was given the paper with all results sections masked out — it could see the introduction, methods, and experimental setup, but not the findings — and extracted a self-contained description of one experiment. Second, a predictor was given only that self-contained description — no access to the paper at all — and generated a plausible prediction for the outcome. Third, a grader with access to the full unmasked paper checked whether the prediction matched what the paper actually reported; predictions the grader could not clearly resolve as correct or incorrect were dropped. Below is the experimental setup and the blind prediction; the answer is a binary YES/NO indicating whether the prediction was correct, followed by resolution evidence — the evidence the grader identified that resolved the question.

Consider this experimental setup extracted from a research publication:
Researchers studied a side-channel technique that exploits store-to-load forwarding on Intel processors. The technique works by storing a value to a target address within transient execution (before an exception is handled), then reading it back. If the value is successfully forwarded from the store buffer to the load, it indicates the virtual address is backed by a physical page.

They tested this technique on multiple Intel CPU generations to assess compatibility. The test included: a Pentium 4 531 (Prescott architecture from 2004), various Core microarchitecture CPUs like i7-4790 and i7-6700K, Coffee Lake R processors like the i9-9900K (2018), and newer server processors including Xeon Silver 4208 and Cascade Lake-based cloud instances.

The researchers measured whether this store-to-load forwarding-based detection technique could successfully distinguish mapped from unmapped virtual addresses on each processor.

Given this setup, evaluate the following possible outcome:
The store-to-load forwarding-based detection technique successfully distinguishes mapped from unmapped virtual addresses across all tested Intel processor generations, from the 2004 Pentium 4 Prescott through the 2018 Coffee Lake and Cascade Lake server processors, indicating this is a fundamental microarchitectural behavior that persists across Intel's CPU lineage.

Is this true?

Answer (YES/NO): NO